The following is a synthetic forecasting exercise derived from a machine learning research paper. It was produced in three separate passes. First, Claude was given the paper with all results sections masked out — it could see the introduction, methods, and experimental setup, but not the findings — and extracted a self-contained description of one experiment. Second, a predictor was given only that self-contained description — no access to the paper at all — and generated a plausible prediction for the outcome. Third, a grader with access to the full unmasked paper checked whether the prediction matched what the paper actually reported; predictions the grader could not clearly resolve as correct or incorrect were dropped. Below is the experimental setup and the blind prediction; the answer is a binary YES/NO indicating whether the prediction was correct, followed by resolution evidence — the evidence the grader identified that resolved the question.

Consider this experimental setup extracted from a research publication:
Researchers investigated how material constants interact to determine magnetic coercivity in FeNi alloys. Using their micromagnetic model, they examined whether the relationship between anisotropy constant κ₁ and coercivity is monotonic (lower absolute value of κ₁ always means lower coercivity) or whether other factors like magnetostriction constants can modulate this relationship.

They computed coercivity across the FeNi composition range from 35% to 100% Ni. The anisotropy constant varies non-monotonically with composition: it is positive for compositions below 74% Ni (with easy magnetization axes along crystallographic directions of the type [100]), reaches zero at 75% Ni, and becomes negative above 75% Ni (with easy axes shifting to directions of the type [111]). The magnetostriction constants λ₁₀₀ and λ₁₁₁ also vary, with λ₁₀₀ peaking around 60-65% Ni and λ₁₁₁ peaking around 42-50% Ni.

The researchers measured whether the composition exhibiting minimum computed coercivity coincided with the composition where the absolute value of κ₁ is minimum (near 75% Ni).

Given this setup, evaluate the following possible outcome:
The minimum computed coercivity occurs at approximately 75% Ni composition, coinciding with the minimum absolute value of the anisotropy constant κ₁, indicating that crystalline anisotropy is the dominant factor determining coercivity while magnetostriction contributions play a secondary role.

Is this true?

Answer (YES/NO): NO